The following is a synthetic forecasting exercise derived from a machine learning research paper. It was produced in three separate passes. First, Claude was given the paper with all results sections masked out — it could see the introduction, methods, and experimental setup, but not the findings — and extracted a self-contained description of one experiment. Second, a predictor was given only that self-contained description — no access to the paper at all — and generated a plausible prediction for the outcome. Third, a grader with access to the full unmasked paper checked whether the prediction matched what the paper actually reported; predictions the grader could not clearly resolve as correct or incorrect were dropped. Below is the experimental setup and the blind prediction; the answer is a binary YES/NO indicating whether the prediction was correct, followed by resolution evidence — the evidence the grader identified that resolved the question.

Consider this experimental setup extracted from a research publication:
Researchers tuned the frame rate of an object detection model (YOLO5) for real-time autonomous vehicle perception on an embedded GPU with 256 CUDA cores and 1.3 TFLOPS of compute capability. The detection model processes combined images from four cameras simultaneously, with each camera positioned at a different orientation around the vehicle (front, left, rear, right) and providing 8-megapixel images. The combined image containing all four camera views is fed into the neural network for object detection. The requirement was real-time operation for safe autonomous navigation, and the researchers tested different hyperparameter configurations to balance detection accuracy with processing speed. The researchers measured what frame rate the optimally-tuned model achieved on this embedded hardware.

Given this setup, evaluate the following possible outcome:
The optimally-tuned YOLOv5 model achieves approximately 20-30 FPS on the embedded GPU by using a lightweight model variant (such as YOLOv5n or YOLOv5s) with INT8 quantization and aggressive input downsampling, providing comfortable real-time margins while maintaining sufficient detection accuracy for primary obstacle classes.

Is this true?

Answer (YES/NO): NO